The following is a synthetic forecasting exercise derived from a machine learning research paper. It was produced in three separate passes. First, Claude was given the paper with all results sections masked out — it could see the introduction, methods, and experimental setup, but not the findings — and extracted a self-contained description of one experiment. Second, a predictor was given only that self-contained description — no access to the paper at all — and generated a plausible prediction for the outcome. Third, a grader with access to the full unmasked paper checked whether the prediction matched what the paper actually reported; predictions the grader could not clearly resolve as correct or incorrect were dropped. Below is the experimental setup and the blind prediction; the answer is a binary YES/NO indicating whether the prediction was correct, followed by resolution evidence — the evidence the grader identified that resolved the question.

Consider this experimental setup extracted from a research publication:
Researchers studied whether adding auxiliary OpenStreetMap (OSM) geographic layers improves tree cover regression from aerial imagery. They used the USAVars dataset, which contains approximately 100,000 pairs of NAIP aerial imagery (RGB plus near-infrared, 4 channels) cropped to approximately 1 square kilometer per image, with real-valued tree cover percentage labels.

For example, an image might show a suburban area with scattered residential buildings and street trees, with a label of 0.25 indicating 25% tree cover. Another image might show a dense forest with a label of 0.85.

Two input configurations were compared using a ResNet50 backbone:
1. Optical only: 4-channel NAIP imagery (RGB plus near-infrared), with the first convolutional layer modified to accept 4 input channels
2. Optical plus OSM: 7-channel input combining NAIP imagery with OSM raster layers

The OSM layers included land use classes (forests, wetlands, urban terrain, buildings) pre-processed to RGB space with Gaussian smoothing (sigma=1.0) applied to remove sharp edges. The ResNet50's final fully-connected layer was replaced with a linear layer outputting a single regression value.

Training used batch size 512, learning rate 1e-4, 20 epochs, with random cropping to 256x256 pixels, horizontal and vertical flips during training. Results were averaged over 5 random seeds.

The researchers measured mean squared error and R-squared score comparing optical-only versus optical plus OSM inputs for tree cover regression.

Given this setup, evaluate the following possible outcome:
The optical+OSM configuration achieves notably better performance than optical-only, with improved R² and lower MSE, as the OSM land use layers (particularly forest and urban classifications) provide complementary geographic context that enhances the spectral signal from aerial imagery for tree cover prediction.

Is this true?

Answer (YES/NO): YES